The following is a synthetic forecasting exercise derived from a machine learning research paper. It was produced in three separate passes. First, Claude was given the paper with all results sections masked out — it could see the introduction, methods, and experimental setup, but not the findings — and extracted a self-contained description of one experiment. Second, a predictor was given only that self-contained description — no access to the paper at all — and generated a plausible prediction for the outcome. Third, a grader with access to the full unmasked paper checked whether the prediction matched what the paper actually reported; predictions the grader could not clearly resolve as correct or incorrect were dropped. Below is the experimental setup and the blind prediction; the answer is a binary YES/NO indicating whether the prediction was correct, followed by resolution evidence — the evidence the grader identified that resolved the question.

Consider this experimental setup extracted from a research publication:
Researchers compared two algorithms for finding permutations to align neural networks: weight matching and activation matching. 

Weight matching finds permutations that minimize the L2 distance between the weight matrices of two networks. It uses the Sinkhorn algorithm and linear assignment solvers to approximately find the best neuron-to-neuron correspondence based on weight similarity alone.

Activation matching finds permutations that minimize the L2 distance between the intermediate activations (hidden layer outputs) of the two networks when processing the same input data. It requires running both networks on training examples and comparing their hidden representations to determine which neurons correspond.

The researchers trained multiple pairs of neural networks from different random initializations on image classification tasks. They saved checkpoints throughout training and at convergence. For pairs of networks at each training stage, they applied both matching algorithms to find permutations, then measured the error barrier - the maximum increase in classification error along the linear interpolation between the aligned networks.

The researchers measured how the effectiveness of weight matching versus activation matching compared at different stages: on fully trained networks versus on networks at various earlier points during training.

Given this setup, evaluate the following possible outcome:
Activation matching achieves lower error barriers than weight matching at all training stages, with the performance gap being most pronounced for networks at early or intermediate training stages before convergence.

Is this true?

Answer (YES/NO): NO